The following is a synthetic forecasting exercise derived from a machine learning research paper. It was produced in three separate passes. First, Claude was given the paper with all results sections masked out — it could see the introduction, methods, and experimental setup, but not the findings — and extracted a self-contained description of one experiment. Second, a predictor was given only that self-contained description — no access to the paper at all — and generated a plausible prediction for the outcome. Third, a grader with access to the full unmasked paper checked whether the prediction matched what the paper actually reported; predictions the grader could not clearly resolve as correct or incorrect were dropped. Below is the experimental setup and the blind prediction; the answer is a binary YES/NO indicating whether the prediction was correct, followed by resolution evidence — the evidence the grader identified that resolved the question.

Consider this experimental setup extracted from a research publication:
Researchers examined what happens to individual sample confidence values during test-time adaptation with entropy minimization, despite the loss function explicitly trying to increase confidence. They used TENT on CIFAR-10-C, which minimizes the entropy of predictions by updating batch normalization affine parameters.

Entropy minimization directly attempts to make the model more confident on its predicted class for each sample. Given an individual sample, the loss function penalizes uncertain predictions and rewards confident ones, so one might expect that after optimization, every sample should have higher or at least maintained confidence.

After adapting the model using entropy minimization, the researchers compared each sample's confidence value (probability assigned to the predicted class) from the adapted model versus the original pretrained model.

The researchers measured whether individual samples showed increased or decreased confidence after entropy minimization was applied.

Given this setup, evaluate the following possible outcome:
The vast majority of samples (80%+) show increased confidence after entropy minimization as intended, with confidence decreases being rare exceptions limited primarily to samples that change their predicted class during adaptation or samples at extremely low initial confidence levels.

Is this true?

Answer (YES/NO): NO